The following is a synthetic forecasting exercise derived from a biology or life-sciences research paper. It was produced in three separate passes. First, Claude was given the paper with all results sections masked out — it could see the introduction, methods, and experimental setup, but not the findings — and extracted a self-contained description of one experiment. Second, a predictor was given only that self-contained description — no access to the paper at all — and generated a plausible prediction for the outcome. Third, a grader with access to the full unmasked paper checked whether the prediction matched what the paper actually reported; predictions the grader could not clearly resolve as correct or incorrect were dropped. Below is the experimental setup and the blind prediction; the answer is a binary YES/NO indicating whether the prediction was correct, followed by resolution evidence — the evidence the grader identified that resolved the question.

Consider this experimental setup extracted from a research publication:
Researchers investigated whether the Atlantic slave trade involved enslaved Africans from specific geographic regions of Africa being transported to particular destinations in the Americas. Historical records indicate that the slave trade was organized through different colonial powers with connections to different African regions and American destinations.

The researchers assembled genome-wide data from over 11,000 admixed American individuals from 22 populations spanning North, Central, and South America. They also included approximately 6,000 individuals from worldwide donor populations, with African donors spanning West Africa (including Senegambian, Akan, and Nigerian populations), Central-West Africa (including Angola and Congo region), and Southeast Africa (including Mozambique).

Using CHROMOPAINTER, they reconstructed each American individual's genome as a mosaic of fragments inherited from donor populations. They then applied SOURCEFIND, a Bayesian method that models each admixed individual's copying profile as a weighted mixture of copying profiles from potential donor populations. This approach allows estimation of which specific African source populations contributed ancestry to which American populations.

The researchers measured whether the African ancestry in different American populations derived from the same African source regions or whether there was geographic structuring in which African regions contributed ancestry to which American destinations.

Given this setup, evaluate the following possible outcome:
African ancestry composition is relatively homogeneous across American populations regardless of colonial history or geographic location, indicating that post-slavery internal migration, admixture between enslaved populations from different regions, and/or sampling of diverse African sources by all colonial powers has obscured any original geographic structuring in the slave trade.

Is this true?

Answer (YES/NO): NO